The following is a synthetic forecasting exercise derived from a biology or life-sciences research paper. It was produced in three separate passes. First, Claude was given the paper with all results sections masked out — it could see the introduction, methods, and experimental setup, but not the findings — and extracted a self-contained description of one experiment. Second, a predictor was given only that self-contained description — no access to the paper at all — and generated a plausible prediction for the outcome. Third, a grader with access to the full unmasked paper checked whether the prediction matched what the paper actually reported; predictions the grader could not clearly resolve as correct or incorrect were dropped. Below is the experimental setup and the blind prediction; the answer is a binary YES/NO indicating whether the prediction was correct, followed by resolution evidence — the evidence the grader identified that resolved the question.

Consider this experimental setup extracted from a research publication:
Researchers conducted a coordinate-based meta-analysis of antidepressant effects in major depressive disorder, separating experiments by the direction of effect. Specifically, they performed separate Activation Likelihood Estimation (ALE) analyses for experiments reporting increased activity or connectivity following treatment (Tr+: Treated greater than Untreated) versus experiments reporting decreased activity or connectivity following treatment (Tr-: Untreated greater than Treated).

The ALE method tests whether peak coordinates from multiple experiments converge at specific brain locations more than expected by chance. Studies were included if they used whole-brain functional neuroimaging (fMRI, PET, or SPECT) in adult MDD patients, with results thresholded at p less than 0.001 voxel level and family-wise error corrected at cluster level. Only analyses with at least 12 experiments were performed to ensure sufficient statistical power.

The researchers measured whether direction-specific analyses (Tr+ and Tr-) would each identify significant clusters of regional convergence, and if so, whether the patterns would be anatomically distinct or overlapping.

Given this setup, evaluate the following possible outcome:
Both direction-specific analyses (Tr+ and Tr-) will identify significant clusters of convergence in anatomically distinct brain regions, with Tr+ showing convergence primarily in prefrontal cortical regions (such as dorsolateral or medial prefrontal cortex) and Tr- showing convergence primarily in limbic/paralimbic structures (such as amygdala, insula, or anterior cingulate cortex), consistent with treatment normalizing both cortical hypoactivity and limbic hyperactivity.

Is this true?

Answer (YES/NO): NO